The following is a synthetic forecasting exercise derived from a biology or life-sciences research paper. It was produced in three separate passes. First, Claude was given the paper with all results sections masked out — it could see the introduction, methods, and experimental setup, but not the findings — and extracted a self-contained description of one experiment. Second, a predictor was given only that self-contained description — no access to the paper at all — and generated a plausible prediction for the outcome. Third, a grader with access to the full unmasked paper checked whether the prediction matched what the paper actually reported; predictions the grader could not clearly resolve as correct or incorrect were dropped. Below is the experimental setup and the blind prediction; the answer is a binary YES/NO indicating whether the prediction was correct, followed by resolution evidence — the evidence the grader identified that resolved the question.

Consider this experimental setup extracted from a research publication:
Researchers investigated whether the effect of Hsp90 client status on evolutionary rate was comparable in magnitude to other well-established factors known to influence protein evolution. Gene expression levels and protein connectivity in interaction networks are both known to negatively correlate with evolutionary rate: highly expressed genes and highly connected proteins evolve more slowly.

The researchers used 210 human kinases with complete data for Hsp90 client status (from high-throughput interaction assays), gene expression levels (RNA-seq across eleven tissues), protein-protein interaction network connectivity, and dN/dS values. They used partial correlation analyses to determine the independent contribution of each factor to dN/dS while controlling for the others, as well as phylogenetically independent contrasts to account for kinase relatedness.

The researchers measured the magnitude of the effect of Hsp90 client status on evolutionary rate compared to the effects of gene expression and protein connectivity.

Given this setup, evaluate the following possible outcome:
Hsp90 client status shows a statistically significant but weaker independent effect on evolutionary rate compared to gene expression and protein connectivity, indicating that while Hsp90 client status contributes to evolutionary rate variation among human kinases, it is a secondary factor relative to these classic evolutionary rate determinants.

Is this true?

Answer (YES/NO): NO